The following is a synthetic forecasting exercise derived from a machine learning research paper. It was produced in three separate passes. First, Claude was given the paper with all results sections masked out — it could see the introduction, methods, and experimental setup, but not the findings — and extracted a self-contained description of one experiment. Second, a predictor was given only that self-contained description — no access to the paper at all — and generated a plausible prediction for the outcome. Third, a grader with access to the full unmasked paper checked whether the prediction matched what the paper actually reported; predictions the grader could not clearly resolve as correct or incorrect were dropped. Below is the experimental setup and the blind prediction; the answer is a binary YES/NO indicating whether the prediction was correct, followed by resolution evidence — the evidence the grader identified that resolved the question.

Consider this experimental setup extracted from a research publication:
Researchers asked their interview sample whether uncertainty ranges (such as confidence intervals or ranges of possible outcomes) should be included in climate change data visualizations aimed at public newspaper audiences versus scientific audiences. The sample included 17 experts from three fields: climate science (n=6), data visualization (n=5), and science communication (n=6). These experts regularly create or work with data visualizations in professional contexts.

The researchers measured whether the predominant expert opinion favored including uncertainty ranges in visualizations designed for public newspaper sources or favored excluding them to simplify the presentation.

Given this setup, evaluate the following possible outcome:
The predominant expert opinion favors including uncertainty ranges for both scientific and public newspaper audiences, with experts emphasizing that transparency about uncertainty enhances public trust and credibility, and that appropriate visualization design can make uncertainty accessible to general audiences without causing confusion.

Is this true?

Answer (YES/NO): NO